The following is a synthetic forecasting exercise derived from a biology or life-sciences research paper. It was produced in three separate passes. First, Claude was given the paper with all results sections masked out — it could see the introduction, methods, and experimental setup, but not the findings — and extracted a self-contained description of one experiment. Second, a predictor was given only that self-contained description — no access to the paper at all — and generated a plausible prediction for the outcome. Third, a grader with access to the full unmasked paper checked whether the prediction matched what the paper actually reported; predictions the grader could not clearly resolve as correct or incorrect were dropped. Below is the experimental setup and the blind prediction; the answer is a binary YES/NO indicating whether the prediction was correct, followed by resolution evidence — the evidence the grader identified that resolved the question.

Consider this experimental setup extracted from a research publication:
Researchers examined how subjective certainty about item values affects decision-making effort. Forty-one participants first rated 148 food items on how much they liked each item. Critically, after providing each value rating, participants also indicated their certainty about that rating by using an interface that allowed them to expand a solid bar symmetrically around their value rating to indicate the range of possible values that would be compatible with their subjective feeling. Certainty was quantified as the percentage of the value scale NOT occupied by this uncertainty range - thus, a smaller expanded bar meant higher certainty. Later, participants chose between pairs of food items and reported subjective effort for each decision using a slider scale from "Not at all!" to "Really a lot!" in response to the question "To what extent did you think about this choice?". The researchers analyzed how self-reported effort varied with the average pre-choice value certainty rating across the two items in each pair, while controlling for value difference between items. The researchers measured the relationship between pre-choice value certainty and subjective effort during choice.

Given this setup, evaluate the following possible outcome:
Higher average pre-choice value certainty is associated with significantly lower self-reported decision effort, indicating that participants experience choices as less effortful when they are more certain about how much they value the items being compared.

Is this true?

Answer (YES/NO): YES